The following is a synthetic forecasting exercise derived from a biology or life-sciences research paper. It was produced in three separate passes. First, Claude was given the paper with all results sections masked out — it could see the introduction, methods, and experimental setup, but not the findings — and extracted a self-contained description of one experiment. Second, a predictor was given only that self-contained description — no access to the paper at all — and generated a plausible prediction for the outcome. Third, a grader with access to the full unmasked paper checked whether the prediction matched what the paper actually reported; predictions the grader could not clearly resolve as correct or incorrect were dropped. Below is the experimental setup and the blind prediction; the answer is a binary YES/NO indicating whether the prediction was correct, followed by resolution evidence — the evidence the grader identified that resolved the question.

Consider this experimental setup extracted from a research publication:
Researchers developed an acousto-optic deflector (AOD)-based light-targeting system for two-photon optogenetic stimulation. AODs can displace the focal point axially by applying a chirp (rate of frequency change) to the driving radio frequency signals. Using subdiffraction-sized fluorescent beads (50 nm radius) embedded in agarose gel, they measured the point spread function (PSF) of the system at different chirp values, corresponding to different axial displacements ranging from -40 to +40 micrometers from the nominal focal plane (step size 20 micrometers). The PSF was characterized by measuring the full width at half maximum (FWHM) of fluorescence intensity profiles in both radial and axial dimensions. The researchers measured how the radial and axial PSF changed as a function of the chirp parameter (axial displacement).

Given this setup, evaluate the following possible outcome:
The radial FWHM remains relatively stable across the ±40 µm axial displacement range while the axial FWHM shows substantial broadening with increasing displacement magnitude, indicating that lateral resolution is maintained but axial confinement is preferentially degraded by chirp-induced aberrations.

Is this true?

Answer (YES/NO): NO